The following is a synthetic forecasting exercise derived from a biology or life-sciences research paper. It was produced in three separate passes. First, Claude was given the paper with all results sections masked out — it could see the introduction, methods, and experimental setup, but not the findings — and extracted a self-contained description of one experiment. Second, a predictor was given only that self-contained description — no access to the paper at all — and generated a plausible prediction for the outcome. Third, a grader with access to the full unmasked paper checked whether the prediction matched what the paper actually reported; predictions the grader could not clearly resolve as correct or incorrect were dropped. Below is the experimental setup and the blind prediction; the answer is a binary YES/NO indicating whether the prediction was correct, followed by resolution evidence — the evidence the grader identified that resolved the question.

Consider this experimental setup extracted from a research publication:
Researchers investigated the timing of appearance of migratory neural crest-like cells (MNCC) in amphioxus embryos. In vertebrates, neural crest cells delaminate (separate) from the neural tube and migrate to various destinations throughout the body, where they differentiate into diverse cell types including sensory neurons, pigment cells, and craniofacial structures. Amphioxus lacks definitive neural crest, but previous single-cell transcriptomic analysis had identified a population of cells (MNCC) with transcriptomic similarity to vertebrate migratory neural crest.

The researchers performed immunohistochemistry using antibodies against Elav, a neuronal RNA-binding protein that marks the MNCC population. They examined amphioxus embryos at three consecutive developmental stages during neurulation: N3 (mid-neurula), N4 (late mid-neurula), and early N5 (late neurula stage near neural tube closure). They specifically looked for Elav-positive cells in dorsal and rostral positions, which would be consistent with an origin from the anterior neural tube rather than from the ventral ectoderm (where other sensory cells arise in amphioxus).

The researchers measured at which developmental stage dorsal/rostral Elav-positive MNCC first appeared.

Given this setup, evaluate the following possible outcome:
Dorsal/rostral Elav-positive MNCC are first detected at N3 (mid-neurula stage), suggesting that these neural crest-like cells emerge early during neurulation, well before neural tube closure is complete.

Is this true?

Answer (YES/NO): NO